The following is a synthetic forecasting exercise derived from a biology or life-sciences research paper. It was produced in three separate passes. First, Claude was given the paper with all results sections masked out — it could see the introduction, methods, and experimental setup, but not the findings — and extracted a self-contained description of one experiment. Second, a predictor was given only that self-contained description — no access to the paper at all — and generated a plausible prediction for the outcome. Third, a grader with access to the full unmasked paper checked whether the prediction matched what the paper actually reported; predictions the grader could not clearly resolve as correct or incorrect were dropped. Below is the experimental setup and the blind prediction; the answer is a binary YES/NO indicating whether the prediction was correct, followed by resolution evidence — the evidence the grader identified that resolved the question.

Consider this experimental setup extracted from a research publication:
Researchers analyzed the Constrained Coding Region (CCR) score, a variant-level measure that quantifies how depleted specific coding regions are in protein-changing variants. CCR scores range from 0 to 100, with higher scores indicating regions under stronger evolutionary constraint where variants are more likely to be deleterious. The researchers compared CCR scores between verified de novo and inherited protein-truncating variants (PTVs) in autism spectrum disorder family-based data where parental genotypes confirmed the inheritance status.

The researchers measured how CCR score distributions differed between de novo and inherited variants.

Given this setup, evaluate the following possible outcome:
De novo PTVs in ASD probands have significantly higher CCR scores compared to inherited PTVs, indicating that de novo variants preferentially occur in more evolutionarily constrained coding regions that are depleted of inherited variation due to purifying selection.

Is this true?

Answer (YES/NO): YES